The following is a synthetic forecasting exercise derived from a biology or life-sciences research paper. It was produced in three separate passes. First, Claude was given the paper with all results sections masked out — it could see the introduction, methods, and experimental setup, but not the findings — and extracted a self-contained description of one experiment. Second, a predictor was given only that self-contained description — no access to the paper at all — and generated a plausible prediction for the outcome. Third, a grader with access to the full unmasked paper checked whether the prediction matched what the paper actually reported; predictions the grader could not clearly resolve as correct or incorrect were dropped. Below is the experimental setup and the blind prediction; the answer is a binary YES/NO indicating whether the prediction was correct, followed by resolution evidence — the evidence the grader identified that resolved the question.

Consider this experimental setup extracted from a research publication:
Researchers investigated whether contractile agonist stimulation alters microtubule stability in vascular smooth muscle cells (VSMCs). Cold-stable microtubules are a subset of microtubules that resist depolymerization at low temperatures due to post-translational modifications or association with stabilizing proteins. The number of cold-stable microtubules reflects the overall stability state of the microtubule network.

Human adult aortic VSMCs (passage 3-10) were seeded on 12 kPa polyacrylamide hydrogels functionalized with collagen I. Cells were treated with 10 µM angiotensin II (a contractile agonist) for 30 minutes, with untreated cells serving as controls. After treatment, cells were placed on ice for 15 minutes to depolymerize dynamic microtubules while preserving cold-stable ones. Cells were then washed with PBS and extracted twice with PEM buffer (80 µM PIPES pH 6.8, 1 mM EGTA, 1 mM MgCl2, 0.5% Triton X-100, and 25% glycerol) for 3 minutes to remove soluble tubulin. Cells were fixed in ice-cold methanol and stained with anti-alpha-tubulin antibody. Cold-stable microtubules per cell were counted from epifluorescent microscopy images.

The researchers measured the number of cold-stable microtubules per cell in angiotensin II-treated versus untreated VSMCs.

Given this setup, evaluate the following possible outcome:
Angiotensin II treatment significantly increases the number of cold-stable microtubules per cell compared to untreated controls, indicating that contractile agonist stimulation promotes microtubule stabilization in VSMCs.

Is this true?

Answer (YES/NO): NO